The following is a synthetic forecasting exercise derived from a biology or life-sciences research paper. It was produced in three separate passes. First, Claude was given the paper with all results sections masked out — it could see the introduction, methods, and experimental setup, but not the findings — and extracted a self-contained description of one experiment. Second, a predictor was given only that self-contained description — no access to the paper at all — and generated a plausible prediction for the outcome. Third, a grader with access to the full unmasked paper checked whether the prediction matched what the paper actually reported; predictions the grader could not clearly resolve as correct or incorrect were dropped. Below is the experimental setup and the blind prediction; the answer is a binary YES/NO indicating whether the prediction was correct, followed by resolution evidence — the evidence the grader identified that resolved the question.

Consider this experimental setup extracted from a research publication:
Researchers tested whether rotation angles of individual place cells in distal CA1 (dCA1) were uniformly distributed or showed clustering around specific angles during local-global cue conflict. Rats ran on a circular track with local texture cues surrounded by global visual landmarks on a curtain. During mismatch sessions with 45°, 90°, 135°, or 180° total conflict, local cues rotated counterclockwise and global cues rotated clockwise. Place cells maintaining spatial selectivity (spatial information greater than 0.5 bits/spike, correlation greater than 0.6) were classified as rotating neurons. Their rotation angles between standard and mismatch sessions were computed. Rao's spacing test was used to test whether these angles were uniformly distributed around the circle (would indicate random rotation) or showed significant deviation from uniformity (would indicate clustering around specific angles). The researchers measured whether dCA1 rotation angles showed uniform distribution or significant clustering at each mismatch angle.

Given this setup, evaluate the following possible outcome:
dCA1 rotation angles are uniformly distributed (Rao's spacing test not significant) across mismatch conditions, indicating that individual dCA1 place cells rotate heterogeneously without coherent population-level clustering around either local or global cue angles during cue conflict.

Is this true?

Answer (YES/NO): NO